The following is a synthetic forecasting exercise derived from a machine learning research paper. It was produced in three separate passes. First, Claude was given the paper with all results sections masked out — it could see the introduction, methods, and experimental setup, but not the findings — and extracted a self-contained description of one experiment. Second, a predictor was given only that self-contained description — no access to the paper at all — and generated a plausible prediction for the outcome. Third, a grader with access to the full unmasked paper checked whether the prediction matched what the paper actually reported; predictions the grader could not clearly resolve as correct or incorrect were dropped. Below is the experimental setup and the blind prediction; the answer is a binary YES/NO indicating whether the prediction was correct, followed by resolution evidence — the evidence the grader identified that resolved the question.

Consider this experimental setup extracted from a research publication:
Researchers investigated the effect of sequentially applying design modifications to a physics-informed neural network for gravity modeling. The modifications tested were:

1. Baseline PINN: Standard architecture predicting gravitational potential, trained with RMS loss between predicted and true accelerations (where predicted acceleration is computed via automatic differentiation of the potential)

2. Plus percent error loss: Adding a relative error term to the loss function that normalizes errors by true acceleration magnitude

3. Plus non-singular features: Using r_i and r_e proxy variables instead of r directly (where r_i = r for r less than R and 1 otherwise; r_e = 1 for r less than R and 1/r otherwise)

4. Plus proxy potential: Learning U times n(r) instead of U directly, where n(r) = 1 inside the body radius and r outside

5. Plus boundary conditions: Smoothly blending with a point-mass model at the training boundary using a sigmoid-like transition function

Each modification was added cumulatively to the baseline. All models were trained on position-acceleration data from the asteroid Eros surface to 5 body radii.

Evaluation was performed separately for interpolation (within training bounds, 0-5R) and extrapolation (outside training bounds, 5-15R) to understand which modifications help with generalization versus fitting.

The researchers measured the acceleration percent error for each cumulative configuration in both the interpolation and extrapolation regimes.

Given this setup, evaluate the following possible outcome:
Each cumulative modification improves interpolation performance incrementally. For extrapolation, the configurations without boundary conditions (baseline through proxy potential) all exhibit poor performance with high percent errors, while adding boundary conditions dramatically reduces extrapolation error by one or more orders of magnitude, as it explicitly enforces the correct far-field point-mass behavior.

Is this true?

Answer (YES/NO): NO